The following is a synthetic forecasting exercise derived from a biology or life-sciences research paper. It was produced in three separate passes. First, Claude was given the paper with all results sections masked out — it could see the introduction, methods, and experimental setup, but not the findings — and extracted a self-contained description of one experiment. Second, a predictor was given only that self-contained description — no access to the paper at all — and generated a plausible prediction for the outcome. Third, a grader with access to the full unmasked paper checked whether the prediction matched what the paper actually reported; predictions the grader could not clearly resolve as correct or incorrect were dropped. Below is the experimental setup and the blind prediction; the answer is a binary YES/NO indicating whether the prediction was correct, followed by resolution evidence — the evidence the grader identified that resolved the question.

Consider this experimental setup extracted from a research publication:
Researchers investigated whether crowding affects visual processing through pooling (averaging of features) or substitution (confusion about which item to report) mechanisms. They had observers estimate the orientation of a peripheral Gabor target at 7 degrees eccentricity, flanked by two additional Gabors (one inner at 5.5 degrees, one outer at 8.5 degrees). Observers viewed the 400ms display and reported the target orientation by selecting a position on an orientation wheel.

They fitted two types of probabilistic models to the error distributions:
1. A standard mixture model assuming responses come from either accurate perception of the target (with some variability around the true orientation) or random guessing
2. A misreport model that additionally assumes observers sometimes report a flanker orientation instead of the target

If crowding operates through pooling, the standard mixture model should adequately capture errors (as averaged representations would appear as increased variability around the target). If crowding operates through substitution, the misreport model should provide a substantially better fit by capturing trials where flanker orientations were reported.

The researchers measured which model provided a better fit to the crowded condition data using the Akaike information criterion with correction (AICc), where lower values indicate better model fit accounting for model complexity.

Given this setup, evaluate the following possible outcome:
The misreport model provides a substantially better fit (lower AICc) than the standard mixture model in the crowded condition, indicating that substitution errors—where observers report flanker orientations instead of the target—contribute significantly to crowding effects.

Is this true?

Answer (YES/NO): YES